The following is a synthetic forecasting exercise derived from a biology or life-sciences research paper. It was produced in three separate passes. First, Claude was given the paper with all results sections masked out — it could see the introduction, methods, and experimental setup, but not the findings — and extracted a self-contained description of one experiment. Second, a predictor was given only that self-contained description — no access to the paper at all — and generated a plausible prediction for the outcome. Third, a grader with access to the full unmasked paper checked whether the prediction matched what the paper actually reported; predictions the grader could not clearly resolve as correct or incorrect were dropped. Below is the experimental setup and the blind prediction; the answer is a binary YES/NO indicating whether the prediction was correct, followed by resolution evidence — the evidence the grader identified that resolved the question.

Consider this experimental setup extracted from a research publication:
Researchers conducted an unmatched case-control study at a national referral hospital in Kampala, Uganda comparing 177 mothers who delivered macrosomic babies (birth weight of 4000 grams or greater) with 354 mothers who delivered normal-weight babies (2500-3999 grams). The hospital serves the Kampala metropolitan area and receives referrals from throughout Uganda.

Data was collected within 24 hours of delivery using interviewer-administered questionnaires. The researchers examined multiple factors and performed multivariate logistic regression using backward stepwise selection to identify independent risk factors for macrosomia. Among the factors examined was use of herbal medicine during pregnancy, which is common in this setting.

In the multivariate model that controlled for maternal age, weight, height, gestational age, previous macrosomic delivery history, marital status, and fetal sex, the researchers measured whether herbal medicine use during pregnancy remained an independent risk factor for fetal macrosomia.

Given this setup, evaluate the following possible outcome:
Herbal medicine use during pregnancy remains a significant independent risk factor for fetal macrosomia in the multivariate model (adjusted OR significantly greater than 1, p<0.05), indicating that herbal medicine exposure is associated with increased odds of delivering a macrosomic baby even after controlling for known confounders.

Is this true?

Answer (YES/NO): YES